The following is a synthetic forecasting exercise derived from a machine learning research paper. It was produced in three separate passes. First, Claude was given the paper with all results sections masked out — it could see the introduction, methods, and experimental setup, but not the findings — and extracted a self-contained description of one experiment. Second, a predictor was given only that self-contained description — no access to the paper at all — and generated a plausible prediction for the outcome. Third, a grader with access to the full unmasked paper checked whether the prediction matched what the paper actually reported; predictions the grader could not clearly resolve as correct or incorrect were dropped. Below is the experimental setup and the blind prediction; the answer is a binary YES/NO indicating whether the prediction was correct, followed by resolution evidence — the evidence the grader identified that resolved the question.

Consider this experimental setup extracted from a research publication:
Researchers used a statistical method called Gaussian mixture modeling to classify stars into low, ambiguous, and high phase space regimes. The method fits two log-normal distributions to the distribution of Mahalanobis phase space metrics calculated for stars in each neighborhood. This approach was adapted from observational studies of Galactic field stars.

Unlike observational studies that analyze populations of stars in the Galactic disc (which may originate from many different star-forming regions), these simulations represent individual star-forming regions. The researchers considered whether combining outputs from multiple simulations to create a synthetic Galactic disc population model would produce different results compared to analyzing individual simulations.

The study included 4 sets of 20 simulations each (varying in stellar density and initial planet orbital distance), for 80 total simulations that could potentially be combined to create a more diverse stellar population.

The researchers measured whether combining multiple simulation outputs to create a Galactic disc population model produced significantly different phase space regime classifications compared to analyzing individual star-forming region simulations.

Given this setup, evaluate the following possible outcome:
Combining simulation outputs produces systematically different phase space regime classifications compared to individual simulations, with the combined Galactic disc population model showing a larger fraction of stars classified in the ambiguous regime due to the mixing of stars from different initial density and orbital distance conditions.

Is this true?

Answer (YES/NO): NO